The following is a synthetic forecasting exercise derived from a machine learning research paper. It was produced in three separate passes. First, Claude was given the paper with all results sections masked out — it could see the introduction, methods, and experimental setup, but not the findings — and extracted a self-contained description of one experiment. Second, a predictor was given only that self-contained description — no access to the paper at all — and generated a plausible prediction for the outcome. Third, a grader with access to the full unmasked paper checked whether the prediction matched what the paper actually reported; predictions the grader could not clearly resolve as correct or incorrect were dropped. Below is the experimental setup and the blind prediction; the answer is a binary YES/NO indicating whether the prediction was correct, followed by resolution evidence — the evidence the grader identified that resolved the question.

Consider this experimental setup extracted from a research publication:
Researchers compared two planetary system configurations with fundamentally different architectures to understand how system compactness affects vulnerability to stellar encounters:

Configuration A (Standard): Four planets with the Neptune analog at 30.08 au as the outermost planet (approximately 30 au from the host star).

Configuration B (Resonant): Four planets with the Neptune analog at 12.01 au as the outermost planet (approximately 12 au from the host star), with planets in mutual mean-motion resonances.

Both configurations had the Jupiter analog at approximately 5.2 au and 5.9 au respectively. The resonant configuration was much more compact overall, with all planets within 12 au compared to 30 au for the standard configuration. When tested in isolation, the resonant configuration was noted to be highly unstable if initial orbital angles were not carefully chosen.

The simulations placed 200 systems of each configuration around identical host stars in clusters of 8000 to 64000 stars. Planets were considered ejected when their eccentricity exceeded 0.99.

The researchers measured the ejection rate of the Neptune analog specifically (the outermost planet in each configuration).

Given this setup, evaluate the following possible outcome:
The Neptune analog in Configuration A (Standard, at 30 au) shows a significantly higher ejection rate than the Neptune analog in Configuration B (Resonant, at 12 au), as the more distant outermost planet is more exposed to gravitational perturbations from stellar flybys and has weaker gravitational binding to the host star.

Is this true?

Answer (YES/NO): NO